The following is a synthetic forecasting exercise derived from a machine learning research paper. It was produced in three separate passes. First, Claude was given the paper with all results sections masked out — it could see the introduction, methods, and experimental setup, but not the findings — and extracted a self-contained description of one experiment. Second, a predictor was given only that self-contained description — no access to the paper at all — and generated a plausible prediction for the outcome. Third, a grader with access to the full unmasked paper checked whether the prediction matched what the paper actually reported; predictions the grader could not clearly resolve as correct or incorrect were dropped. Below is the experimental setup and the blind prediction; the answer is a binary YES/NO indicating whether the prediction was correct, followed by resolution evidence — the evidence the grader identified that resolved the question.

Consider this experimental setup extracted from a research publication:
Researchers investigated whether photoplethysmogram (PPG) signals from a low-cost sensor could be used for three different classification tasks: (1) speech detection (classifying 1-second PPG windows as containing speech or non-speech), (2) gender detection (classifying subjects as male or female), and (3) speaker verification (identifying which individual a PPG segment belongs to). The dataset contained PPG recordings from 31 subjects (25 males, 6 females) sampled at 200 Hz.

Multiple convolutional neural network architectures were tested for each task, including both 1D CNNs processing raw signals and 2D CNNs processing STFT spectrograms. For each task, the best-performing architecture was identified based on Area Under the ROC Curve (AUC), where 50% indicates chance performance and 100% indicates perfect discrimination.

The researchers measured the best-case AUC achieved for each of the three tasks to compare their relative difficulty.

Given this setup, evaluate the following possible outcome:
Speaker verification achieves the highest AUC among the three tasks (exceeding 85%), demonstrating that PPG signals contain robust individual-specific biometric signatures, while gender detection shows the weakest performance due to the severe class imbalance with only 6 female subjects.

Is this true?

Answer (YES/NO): NO